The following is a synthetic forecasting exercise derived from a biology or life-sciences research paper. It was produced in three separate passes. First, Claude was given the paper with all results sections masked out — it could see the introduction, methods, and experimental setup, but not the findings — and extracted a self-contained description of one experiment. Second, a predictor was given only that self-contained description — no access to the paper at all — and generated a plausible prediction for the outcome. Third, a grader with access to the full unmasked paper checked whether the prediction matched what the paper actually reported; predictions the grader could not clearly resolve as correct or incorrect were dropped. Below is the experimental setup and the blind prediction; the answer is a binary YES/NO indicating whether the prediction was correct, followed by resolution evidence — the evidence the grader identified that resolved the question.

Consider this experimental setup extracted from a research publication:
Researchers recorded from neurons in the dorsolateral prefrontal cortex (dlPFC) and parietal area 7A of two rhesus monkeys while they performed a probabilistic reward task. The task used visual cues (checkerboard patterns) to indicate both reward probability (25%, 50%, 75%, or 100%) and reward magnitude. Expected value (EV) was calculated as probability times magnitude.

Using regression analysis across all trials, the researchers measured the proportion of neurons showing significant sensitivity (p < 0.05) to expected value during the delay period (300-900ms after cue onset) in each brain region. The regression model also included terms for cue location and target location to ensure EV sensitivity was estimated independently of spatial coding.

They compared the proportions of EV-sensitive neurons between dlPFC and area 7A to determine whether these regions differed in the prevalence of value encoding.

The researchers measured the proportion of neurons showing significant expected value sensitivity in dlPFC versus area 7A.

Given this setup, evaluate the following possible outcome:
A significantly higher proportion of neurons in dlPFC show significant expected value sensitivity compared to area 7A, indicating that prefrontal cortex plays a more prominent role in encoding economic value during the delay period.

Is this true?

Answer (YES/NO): NO